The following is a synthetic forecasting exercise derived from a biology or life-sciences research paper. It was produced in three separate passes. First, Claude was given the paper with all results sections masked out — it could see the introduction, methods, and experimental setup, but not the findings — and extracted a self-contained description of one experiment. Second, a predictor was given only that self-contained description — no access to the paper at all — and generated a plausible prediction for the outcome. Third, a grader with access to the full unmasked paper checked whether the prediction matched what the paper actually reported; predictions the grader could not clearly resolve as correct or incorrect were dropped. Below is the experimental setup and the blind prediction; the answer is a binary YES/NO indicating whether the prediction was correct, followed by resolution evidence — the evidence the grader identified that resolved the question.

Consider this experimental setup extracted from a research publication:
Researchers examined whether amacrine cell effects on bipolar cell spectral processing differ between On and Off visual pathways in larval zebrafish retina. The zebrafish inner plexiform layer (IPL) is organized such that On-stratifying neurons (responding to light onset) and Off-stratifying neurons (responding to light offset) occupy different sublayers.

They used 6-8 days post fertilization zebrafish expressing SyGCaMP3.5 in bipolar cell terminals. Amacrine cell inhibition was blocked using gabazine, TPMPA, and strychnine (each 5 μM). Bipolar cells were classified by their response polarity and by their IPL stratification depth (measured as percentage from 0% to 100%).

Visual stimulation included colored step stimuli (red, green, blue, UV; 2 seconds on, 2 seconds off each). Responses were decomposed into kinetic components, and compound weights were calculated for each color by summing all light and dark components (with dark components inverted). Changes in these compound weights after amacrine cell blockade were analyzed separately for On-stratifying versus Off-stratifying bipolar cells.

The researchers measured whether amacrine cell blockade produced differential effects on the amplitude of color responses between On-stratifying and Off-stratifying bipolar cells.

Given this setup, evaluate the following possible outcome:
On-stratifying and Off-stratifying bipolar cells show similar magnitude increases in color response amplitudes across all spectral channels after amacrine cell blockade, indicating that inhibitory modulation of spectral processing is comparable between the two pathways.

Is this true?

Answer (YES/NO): NO